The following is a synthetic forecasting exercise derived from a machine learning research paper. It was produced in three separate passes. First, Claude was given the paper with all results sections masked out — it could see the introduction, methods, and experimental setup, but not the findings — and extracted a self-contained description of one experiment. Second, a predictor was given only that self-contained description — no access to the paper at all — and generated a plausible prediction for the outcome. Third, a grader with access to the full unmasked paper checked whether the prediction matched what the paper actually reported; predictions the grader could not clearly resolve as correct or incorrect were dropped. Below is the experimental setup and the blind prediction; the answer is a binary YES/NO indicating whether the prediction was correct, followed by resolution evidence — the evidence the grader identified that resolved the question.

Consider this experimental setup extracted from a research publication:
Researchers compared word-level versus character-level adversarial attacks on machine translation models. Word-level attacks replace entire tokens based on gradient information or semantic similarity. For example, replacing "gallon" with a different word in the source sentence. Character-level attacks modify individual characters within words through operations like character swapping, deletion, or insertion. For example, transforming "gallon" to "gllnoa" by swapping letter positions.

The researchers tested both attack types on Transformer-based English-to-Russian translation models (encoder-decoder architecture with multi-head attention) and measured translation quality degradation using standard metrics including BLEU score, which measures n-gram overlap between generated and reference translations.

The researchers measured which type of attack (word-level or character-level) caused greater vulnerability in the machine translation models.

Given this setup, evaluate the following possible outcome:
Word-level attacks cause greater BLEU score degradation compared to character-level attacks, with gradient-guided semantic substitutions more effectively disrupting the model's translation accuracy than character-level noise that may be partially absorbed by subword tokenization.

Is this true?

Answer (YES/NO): NO